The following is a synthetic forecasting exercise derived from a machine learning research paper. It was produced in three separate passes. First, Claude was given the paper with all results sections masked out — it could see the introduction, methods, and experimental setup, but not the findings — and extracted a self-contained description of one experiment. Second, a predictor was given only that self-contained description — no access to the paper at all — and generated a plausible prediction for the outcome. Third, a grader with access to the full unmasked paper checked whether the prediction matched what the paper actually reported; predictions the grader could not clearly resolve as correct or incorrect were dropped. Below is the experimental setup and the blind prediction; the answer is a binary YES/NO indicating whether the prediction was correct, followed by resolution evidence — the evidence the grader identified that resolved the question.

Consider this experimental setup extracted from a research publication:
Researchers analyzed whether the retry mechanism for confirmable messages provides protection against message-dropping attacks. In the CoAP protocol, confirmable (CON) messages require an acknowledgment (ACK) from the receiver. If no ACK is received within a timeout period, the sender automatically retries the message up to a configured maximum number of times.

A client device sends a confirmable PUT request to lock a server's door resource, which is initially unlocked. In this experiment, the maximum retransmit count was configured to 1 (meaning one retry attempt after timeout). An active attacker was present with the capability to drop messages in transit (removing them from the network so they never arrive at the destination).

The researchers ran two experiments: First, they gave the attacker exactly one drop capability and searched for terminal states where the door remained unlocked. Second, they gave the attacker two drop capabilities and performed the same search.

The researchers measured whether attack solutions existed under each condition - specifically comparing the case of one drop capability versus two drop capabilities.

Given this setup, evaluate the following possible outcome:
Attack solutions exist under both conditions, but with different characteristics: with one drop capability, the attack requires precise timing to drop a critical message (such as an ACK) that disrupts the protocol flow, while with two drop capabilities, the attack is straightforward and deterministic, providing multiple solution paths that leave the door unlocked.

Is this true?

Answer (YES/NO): NO